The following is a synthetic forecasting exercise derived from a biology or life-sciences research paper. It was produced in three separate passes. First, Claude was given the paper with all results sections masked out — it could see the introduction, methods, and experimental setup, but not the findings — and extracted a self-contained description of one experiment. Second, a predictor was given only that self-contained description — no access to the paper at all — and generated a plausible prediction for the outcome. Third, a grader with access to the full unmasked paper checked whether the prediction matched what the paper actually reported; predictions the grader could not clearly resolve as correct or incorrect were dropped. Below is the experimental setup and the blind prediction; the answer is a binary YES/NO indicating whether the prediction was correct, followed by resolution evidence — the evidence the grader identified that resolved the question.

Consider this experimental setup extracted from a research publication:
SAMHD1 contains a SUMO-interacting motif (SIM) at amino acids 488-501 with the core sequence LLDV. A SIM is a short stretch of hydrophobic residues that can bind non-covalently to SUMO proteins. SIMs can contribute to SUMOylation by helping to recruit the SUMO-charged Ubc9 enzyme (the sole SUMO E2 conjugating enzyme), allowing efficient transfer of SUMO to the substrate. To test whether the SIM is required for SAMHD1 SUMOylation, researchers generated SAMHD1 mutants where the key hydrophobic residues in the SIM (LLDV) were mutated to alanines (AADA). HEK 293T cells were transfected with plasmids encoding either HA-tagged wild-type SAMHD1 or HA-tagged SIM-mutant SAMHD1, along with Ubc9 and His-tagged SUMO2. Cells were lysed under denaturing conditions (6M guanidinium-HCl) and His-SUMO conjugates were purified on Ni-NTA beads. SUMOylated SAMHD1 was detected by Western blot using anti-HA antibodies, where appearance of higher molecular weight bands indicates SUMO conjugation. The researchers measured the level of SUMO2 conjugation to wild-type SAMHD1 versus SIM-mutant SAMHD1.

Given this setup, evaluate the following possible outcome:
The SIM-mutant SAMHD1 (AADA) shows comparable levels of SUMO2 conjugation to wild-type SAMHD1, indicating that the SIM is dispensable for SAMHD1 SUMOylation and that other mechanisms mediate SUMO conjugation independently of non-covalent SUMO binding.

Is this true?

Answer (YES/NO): YES